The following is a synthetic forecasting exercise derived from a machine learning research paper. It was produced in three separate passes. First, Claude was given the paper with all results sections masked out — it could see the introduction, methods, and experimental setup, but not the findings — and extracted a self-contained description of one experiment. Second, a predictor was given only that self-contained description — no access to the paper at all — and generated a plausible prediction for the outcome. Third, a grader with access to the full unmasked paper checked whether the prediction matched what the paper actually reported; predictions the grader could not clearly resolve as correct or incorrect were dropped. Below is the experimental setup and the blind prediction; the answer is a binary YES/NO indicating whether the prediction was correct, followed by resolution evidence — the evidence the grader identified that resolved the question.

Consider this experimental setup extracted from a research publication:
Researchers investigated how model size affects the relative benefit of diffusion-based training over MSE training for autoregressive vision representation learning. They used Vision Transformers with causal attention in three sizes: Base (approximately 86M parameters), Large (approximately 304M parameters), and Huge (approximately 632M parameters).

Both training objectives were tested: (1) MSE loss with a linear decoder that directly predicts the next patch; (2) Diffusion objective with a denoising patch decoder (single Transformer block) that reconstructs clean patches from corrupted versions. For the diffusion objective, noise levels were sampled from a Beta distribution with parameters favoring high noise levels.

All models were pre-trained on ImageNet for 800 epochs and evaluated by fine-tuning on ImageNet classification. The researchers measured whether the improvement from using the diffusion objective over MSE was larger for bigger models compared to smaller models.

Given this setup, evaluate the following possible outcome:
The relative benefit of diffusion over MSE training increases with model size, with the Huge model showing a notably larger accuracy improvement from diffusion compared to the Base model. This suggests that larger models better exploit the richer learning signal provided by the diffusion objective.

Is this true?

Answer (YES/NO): YES